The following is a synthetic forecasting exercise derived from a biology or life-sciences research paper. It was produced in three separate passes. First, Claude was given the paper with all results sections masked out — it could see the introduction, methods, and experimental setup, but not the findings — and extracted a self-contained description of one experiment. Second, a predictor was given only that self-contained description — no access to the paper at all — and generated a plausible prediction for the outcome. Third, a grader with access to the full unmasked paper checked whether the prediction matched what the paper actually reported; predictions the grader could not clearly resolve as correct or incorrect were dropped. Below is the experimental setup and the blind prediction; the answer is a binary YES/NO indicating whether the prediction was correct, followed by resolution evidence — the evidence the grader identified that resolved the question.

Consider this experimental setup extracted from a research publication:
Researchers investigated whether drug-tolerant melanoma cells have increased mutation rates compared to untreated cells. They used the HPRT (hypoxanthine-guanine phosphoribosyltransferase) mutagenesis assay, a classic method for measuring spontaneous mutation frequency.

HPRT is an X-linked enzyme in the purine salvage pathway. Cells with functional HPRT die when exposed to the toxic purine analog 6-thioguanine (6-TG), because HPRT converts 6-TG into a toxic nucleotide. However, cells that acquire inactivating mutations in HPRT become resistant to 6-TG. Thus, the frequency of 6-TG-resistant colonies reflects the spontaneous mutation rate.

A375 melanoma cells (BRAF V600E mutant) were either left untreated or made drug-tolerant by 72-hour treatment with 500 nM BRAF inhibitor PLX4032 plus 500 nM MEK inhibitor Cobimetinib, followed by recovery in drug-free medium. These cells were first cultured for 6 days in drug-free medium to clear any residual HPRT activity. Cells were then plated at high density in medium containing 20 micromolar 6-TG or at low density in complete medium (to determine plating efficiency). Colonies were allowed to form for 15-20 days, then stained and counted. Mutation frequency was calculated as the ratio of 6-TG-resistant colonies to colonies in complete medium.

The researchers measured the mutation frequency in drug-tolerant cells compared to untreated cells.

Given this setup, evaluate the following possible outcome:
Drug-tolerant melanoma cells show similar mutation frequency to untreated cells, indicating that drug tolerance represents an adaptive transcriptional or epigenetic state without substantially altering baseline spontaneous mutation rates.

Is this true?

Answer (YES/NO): NO